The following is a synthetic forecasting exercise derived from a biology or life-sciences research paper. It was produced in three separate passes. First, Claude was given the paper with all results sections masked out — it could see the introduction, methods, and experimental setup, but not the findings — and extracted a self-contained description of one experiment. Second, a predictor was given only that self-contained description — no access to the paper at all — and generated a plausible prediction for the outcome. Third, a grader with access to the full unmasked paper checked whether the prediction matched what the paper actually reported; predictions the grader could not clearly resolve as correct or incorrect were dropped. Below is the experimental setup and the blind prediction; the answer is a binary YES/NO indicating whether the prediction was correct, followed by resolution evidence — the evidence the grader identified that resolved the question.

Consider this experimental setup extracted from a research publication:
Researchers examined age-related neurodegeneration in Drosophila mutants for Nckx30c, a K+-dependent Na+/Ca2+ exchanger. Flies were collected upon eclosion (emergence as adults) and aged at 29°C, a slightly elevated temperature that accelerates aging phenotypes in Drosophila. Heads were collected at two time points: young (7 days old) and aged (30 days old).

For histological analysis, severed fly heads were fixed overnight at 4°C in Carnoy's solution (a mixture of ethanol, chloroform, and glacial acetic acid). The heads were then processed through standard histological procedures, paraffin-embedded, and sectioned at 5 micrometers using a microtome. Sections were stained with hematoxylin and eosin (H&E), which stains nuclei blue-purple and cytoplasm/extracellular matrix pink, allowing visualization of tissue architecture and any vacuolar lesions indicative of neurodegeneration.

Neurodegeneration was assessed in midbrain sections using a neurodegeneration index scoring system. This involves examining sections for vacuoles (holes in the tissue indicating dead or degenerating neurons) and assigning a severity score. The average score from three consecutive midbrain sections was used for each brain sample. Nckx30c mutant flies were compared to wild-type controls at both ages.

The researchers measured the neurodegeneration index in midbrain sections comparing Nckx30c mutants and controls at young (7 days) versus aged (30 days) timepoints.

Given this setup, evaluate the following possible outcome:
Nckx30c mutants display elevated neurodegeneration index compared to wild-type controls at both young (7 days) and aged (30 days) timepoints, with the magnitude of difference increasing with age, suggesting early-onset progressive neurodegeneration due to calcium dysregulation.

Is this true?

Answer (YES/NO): NO